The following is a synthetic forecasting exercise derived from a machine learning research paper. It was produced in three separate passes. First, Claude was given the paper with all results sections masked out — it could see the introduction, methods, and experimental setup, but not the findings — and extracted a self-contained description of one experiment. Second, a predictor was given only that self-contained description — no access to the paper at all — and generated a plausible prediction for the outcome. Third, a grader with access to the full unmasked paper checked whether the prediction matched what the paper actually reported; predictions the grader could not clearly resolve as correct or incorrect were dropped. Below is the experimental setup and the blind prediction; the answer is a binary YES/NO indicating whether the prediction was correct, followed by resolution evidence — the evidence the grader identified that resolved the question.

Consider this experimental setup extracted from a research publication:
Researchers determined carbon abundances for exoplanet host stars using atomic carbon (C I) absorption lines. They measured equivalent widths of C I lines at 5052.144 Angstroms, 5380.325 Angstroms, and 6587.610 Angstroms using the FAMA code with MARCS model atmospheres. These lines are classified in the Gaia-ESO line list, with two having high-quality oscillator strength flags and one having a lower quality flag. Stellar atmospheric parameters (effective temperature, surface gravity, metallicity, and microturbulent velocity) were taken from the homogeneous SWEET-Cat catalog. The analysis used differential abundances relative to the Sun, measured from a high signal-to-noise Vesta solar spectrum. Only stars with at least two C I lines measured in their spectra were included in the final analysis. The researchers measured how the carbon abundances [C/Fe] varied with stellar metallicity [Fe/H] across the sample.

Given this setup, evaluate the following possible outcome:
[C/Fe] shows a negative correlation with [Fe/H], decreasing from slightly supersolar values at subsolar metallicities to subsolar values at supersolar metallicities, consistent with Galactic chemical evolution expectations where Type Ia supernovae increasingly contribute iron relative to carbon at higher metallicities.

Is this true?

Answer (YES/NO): YES